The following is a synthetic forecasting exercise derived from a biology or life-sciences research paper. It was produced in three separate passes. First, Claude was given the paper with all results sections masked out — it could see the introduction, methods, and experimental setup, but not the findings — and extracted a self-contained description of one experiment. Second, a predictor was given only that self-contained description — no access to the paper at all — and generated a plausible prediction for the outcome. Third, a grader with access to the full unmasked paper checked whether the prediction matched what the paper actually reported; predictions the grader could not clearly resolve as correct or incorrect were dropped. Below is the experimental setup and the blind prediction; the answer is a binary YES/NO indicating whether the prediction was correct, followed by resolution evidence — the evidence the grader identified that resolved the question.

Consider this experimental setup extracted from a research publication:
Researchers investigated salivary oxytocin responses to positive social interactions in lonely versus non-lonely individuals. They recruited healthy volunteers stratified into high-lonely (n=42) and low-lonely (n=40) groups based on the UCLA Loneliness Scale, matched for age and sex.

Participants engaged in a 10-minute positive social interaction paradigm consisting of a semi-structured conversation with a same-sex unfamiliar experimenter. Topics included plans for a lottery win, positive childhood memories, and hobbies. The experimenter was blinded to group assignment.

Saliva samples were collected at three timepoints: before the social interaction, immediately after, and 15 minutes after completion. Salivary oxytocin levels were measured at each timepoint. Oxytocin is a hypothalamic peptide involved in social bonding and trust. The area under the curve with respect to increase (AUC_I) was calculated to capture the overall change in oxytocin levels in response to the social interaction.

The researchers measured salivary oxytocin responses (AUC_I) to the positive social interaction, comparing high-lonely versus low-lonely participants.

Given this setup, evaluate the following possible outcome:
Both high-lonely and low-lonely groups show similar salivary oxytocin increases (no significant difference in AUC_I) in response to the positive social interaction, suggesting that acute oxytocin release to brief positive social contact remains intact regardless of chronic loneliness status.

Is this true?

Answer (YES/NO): NO